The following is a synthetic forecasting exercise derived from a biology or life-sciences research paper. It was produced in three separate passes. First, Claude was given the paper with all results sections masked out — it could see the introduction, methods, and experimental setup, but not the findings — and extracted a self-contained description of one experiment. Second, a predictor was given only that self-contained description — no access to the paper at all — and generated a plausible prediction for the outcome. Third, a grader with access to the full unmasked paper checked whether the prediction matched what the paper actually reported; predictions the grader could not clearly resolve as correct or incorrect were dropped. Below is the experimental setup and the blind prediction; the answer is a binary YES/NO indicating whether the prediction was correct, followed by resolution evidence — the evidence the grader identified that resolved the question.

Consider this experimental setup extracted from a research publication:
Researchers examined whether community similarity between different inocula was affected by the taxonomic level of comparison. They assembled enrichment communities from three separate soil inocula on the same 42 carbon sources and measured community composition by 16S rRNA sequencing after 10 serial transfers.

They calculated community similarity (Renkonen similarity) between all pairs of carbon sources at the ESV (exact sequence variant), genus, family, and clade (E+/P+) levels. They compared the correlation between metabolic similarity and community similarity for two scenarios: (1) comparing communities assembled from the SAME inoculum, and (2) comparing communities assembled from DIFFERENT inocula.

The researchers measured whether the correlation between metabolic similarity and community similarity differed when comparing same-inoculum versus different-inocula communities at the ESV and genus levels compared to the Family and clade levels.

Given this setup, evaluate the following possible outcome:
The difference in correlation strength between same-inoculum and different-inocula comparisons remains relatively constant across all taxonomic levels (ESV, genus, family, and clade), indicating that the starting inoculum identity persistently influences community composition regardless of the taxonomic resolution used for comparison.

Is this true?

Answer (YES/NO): NO